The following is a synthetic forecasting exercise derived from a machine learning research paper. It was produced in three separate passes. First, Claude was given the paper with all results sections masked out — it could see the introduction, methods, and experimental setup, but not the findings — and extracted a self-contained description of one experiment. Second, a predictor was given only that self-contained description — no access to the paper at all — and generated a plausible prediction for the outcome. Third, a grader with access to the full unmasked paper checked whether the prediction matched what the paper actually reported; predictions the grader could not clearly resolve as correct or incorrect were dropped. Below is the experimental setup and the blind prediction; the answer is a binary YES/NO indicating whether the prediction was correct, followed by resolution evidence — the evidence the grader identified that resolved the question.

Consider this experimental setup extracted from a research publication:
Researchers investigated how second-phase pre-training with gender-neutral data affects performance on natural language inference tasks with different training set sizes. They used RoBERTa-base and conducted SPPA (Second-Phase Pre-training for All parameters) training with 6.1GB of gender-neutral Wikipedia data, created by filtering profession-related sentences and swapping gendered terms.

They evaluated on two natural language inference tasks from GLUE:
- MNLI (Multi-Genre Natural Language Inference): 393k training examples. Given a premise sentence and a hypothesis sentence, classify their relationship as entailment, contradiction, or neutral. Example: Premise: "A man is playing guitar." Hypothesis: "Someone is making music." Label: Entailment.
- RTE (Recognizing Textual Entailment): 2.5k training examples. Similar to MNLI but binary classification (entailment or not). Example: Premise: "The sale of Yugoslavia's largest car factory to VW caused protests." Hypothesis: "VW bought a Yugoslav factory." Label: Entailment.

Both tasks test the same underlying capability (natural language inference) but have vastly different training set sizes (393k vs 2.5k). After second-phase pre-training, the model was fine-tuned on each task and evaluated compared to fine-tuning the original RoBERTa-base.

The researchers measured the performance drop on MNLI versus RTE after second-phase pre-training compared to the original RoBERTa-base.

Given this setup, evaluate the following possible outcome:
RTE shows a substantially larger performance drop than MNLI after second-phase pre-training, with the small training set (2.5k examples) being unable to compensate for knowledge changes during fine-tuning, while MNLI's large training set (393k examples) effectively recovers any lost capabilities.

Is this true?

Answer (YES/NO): YES